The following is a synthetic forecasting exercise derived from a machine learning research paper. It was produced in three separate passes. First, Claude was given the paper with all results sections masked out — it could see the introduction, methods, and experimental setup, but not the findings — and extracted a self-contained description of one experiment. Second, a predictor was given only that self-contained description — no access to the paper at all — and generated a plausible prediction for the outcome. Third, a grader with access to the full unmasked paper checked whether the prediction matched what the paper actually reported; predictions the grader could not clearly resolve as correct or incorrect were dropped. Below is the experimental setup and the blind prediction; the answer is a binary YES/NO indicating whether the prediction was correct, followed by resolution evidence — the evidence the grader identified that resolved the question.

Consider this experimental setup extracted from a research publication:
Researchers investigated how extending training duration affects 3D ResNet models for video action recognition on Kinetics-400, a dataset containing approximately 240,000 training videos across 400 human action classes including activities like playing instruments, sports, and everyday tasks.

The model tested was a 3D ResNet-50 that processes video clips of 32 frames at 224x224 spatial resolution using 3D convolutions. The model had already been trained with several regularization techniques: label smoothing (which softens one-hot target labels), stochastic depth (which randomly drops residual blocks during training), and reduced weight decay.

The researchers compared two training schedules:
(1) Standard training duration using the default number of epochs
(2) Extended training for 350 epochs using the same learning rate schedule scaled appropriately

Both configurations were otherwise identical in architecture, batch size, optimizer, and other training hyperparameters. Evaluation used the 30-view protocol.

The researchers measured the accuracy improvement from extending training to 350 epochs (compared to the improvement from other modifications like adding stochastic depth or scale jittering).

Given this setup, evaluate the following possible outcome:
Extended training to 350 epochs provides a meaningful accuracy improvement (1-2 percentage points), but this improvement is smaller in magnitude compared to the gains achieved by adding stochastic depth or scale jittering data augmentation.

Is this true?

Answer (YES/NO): NO